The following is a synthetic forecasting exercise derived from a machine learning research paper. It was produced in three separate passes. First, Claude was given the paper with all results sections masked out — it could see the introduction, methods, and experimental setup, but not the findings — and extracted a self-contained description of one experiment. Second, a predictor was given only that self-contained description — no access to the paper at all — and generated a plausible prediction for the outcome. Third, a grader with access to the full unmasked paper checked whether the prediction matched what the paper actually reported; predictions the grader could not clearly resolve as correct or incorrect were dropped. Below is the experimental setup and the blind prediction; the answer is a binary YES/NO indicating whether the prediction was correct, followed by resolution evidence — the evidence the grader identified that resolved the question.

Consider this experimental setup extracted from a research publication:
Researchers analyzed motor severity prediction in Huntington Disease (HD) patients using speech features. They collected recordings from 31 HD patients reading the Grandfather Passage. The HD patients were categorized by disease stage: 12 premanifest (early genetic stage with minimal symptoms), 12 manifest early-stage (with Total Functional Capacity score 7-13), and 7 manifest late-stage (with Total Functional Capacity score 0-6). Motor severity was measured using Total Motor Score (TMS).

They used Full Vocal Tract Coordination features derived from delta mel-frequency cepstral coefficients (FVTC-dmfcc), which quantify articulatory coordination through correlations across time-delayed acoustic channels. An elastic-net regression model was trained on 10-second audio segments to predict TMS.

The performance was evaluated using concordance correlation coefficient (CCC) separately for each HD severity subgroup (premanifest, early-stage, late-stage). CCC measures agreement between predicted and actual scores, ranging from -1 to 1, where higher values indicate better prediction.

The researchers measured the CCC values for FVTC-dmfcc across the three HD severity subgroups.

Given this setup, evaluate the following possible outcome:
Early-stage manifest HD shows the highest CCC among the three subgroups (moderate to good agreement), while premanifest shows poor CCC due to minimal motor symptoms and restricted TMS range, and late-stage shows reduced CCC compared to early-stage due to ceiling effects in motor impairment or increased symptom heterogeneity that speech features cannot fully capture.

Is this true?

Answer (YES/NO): NO